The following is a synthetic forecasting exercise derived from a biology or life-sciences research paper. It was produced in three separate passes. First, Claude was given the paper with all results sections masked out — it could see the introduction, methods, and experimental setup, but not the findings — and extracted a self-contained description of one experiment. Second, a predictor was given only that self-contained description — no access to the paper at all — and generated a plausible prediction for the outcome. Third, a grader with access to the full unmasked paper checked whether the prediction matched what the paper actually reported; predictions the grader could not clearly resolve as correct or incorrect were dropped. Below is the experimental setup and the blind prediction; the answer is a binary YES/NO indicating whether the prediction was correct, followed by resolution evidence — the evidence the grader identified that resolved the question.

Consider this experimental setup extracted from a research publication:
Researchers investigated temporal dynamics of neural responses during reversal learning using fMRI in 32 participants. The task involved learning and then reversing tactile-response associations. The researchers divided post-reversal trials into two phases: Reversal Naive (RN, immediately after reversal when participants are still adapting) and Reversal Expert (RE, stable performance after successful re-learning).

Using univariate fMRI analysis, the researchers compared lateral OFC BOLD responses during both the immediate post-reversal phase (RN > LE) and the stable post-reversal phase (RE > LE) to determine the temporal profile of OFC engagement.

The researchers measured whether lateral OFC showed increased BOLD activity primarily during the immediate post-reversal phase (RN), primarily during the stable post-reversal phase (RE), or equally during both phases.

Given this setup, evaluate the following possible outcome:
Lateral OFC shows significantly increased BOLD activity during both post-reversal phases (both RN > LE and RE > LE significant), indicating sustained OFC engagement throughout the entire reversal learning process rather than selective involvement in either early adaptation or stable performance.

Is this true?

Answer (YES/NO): NO